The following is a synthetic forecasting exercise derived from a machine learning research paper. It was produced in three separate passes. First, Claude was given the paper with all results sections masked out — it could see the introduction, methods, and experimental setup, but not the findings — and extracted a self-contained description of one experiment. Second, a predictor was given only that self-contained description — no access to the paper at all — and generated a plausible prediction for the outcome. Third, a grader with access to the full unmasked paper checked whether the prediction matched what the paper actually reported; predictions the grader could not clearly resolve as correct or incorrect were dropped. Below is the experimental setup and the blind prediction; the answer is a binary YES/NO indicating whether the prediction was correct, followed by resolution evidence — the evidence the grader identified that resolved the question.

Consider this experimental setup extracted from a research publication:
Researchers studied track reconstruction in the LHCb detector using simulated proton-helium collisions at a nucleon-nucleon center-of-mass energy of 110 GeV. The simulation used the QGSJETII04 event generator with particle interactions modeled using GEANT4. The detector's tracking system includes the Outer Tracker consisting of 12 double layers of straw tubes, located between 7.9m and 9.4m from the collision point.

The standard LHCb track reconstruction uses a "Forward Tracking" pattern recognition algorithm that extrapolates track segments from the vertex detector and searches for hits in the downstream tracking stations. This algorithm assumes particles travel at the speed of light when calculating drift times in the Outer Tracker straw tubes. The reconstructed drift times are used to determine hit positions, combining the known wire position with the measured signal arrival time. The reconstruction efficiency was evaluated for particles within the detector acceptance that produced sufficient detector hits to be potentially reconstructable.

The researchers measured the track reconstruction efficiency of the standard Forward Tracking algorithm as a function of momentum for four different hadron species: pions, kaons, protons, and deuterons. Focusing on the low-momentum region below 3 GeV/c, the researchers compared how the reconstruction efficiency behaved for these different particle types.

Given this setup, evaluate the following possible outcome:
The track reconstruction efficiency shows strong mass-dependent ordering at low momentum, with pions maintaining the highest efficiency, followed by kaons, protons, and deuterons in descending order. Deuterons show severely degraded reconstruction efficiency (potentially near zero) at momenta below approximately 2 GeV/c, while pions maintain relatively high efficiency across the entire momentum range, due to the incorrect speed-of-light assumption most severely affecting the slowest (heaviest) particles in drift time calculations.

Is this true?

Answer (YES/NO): NO